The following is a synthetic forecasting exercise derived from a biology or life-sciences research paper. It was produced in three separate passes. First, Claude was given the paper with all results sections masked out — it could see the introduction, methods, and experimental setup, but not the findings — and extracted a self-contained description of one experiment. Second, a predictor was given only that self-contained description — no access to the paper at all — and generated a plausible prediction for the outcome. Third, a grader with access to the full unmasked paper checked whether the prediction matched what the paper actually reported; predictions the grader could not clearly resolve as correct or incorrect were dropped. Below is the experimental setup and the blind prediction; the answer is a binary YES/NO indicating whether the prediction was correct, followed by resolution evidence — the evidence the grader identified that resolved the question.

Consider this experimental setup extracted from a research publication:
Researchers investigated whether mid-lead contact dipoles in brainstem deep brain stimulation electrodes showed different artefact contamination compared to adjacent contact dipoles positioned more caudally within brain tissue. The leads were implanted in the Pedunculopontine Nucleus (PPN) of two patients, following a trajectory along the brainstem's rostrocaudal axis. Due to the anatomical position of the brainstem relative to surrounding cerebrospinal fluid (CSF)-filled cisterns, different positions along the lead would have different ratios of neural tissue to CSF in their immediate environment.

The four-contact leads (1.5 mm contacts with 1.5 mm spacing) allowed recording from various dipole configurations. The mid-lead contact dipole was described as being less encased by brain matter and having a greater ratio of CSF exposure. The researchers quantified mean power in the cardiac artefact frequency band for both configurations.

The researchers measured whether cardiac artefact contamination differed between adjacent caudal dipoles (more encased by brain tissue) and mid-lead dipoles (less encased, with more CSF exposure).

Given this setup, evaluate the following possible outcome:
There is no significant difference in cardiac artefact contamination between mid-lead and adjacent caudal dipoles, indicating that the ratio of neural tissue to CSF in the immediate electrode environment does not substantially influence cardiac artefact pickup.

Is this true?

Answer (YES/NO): NO